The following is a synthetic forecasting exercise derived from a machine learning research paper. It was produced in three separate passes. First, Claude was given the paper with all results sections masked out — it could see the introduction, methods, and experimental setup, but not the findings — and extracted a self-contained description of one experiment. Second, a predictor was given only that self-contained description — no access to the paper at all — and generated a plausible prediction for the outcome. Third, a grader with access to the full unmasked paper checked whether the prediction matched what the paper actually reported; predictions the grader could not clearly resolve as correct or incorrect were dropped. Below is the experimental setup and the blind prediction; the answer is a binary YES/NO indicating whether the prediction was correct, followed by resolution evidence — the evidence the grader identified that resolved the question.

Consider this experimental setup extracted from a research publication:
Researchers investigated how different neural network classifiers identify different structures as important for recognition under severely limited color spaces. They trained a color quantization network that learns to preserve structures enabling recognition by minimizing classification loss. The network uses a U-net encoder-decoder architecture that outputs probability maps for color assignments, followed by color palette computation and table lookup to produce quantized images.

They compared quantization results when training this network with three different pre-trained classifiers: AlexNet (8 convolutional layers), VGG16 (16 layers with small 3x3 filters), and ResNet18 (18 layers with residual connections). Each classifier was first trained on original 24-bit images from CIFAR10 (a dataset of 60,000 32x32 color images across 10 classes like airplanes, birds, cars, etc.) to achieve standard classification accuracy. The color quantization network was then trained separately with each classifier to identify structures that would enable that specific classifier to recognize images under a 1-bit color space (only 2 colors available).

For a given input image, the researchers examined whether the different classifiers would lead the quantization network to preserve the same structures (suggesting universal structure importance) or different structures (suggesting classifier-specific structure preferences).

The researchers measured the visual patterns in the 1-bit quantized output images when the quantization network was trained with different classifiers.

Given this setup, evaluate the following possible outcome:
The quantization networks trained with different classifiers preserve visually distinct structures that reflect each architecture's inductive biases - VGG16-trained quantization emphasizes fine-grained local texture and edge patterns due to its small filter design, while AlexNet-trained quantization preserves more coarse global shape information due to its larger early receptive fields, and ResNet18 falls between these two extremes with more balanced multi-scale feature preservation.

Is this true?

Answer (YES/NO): NO